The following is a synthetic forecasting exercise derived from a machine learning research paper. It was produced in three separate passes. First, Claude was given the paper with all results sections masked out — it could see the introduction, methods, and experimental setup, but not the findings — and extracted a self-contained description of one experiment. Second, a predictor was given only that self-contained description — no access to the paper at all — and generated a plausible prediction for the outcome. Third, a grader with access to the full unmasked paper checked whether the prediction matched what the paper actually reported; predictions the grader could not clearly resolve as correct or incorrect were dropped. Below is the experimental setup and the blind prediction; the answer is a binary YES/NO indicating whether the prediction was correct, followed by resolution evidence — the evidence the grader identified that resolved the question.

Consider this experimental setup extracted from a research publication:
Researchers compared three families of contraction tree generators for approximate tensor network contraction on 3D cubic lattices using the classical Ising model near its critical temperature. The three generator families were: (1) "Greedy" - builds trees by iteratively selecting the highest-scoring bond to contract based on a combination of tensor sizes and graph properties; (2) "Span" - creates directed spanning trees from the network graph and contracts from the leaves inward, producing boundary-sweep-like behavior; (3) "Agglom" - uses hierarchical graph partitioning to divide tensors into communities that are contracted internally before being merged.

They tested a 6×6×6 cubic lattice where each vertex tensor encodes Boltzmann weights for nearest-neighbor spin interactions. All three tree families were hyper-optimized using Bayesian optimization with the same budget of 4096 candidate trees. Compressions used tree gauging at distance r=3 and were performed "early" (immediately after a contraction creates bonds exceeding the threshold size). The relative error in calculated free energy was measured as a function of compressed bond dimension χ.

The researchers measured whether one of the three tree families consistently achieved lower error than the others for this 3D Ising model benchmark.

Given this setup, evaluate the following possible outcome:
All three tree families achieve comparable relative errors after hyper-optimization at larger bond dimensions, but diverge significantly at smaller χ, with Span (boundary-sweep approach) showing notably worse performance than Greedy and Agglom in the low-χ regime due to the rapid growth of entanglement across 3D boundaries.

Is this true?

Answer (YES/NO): NO